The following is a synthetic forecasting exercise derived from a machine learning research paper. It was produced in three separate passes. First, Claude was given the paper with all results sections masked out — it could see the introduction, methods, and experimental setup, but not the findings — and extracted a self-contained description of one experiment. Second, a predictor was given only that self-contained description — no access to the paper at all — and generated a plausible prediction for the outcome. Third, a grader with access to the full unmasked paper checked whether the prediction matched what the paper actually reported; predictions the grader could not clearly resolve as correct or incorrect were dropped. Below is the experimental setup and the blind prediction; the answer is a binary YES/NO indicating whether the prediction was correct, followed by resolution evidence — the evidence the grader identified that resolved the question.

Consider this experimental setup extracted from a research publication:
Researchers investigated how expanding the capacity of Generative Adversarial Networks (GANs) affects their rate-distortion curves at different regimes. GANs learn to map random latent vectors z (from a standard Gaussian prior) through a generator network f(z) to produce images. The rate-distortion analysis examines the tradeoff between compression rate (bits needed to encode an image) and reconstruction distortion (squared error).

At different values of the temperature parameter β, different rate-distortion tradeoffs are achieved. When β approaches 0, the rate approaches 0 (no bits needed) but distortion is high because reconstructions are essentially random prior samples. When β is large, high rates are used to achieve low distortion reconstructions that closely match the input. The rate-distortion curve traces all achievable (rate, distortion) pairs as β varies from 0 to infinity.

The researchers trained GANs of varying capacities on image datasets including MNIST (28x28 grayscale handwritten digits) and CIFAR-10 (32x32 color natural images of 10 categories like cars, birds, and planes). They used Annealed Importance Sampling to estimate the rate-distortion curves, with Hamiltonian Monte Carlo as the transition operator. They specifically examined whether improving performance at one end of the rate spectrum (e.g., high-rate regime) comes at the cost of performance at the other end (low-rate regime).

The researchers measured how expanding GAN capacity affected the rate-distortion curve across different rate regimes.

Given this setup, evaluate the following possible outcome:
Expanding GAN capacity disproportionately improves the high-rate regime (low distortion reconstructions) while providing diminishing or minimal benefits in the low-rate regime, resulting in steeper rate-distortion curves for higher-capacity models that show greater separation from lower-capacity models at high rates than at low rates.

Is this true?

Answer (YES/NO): YES